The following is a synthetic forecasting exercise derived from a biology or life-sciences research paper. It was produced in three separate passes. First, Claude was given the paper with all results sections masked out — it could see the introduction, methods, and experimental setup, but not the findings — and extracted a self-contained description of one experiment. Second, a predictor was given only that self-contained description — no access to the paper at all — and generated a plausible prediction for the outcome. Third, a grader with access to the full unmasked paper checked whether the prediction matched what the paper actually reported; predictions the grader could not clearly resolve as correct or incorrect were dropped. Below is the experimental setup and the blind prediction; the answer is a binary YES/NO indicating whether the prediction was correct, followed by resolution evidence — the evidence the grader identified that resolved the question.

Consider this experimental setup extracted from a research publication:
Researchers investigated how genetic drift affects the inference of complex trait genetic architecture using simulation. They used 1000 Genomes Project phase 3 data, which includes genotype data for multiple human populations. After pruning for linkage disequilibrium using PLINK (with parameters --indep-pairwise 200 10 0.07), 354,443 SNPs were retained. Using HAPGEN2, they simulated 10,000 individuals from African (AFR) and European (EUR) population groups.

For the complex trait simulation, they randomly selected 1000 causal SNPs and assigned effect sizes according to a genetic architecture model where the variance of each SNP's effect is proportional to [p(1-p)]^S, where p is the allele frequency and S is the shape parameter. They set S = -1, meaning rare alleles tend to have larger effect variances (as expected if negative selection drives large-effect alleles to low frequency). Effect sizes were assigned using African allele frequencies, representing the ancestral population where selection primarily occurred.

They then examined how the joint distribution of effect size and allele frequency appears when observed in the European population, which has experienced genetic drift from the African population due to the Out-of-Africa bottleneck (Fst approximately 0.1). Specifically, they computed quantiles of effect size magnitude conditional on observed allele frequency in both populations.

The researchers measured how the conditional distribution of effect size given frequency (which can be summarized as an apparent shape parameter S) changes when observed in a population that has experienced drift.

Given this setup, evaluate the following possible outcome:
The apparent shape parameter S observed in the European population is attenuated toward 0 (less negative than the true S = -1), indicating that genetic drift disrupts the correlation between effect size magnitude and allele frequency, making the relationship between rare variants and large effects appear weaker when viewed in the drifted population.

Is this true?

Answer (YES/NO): NO